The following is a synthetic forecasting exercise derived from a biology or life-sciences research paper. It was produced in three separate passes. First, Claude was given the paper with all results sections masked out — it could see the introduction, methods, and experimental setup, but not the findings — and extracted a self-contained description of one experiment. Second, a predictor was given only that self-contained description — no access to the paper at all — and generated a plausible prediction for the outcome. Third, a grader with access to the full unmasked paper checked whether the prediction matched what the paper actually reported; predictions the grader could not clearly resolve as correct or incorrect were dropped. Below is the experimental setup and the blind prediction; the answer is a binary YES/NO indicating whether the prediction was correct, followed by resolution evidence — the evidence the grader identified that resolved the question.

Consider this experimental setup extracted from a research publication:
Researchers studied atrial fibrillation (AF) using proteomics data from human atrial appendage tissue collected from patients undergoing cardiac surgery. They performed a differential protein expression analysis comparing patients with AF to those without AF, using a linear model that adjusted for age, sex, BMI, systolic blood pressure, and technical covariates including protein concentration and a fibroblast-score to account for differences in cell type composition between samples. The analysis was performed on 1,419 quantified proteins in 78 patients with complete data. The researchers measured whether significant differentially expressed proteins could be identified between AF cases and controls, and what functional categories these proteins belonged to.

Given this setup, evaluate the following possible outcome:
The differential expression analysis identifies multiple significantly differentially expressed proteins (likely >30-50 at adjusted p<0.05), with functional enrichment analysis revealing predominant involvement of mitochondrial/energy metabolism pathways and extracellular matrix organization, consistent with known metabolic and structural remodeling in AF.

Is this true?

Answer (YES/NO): NO